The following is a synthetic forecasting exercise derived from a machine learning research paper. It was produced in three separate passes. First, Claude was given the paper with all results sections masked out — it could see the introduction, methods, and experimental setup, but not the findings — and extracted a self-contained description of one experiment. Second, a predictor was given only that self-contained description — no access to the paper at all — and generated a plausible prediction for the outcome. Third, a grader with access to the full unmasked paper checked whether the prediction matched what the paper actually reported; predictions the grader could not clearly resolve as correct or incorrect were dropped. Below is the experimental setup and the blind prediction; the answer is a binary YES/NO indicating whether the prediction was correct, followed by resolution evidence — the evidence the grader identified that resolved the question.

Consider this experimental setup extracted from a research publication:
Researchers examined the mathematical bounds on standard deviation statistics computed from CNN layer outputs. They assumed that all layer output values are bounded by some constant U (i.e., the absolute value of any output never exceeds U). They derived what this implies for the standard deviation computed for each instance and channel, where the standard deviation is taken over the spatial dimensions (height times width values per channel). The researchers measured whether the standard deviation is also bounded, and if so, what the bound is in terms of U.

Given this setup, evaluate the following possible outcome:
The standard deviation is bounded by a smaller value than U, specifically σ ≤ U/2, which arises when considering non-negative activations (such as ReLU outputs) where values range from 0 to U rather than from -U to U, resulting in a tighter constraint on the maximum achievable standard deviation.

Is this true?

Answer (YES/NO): NO